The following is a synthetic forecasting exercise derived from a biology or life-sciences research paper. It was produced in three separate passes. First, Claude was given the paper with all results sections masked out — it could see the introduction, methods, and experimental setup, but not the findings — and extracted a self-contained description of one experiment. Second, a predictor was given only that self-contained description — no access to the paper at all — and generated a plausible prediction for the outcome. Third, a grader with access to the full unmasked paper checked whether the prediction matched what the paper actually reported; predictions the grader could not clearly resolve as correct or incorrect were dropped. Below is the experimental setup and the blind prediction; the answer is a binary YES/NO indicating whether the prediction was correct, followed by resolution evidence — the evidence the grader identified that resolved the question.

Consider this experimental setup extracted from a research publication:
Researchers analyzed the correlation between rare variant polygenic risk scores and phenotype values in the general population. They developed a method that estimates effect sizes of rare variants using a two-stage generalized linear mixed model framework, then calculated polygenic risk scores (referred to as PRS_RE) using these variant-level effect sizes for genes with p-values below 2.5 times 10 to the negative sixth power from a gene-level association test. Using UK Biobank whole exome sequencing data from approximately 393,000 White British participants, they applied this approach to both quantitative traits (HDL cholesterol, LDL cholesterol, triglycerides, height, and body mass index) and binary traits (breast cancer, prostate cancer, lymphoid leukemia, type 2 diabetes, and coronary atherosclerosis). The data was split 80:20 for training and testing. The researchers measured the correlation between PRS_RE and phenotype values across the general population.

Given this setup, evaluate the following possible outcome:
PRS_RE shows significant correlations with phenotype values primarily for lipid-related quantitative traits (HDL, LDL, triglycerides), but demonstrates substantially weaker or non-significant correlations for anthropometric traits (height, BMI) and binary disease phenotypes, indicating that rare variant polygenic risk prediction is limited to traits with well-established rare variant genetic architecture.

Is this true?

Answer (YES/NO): NO